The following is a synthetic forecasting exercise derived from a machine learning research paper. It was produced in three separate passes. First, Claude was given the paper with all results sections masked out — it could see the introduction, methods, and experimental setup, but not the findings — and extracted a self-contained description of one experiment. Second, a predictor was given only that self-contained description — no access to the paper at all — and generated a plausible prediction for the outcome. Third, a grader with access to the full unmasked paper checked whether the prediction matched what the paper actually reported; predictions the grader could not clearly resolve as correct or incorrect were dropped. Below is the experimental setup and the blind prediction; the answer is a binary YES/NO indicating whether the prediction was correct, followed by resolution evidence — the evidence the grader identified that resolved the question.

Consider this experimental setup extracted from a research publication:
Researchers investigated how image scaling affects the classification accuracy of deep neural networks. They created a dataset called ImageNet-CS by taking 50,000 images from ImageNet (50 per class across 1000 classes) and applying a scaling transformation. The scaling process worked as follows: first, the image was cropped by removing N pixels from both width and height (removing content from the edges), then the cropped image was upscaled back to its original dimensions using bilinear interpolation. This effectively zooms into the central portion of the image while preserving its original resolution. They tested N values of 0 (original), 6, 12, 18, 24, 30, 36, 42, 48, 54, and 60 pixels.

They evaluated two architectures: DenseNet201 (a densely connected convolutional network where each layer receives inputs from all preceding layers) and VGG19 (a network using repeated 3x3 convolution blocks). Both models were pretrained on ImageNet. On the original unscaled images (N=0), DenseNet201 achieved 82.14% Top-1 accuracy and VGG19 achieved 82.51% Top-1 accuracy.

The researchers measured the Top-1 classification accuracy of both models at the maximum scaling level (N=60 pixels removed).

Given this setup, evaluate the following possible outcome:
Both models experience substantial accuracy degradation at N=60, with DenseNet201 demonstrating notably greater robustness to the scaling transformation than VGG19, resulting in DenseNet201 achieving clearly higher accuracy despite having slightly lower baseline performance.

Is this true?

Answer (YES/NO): YES